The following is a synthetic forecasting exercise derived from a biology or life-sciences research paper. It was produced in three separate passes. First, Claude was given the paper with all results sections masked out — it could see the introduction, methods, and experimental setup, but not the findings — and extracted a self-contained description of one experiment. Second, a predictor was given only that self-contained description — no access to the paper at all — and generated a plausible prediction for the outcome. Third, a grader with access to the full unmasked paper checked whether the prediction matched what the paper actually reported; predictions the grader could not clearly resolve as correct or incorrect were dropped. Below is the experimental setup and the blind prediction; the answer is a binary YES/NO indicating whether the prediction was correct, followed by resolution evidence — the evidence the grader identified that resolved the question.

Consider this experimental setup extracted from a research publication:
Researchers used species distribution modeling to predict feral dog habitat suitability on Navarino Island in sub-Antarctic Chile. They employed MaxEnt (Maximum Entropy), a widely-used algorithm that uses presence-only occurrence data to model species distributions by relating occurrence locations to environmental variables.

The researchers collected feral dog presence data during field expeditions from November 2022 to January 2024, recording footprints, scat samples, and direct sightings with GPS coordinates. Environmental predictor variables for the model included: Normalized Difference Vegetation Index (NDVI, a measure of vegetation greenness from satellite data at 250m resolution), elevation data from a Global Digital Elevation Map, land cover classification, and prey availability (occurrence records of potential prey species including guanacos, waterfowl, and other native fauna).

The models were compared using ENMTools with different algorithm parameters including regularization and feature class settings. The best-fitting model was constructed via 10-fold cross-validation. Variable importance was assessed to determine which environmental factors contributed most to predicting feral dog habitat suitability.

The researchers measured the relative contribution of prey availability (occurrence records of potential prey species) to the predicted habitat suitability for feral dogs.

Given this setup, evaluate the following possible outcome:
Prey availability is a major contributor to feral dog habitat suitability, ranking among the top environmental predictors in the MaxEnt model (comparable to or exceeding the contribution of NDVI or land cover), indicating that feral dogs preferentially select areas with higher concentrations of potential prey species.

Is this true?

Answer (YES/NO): NO